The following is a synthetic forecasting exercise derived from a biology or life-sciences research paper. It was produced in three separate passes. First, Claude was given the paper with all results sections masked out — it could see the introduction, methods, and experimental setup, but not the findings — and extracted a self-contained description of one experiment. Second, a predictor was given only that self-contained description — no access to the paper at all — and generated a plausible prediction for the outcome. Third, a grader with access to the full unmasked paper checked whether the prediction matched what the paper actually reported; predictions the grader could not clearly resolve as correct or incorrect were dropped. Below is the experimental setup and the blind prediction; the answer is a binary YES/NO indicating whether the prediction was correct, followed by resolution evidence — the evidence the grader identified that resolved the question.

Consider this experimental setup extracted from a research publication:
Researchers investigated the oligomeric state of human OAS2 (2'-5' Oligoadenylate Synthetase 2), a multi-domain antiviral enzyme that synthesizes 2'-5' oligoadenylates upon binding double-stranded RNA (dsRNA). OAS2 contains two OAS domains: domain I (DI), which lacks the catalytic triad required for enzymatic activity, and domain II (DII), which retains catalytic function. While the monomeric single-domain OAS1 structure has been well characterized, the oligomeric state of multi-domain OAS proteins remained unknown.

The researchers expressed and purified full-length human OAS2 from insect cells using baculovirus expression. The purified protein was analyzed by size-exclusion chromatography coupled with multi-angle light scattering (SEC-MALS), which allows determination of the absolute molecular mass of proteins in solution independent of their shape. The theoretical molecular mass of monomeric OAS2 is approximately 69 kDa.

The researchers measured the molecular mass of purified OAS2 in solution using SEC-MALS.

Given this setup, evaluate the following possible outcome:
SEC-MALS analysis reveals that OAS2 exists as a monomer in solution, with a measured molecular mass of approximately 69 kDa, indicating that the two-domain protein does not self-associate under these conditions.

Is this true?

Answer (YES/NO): NO